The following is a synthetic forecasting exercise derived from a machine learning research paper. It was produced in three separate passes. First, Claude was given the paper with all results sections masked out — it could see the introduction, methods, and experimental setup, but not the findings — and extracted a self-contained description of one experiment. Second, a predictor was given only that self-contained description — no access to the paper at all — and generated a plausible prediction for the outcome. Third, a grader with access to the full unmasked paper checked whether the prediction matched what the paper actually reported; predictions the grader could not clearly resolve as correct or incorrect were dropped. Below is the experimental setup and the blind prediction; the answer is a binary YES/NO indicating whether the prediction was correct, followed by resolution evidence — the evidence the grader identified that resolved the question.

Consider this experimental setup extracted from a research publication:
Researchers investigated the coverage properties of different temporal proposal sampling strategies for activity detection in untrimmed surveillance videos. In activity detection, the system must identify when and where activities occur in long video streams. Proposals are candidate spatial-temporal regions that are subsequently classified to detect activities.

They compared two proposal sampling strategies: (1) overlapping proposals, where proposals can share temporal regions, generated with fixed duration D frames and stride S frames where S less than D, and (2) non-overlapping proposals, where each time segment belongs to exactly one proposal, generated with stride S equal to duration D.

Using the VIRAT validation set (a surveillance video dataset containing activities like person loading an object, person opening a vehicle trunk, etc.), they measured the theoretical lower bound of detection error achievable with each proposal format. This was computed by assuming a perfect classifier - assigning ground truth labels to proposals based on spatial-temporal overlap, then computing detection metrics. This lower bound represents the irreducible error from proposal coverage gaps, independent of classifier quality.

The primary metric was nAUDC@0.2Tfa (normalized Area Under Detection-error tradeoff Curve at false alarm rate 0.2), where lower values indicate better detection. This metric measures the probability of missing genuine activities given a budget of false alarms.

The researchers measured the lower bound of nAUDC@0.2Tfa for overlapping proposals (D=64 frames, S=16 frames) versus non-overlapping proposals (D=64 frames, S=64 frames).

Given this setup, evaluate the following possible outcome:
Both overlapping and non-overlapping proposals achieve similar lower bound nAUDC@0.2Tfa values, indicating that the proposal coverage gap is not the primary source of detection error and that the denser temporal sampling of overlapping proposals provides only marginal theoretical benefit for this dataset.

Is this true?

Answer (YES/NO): NO